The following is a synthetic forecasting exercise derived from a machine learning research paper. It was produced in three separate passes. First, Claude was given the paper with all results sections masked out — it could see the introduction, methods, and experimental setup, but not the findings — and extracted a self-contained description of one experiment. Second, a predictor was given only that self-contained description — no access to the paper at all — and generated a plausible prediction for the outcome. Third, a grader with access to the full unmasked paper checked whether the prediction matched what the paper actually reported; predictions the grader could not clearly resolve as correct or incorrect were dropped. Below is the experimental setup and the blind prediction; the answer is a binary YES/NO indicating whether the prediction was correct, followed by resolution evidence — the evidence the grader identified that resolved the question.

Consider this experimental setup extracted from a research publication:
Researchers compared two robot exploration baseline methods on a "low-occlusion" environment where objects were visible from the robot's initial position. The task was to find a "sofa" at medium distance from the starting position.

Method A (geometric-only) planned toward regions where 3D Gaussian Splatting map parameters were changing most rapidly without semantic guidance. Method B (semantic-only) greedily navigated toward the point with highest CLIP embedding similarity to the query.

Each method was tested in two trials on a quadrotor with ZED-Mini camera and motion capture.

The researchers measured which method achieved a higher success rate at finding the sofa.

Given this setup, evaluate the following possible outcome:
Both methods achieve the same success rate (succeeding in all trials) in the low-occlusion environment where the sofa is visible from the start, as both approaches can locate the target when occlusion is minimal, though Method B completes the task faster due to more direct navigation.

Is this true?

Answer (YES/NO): NO